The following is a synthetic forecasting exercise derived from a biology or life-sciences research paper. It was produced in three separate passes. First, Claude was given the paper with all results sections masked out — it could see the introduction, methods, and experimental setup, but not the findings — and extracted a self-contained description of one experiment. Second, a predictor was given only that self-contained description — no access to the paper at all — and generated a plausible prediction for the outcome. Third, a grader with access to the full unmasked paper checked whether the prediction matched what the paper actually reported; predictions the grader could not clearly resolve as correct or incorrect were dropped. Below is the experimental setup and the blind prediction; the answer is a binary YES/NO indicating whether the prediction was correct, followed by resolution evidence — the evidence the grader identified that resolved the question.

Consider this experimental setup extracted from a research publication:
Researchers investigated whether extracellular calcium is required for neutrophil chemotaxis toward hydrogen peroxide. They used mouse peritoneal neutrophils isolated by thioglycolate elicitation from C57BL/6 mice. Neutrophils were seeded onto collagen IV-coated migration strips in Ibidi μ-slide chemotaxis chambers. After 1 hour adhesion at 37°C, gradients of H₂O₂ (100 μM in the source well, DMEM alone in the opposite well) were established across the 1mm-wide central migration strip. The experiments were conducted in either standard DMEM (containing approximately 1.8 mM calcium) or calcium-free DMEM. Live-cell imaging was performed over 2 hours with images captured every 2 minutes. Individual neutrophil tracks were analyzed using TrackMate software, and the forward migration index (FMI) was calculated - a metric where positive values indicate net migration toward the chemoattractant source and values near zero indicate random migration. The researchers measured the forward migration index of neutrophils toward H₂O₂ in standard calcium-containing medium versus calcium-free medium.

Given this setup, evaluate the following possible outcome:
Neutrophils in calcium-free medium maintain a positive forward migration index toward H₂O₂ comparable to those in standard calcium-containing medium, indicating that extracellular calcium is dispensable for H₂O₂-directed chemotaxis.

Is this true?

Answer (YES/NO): NO